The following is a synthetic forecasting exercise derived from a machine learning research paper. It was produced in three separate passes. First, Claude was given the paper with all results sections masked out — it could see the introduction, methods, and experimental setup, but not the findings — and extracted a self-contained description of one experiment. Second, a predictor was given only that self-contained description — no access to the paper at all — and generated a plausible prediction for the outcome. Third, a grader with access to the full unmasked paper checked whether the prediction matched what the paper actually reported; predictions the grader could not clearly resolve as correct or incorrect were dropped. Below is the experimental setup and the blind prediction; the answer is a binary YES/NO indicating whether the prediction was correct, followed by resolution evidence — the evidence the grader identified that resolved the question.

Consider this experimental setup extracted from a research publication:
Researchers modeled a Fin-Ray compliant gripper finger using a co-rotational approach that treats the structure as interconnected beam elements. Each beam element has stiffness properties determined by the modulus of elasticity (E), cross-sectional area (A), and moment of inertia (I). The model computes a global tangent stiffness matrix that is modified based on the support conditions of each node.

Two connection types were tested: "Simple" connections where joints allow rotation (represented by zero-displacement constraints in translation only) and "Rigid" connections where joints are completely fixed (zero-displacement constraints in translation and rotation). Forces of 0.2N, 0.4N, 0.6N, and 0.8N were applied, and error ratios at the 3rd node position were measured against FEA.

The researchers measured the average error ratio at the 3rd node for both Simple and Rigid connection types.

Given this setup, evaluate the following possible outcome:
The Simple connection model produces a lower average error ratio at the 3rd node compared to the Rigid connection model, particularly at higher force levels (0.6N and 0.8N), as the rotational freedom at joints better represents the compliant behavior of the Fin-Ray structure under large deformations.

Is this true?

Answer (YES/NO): YES